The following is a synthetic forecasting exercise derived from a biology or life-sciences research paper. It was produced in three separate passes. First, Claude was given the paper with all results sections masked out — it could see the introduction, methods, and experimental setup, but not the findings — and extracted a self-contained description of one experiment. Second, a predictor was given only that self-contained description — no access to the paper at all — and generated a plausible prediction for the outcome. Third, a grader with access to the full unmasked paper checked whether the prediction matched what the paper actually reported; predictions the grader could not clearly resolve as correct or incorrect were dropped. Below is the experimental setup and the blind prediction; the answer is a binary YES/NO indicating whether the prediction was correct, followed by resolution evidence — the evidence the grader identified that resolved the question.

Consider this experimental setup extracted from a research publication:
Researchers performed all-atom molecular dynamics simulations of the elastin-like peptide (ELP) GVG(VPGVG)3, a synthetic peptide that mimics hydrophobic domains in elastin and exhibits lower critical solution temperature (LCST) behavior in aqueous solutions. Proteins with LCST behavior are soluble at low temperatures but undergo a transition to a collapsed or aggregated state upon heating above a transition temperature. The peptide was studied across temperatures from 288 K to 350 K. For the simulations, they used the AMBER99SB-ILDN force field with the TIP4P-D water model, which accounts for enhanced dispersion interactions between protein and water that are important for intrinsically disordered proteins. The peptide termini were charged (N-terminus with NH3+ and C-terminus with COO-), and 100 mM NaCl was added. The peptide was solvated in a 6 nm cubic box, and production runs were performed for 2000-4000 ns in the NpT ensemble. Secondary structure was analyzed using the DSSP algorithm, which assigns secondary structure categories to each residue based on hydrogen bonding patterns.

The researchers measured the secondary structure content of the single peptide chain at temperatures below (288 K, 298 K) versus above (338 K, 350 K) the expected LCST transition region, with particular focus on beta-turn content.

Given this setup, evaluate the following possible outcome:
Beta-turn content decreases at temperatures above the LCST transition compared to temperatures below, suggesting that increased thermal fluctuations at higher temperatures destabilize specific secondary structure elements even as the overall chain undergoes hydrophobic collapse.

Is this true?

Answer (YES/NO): NO